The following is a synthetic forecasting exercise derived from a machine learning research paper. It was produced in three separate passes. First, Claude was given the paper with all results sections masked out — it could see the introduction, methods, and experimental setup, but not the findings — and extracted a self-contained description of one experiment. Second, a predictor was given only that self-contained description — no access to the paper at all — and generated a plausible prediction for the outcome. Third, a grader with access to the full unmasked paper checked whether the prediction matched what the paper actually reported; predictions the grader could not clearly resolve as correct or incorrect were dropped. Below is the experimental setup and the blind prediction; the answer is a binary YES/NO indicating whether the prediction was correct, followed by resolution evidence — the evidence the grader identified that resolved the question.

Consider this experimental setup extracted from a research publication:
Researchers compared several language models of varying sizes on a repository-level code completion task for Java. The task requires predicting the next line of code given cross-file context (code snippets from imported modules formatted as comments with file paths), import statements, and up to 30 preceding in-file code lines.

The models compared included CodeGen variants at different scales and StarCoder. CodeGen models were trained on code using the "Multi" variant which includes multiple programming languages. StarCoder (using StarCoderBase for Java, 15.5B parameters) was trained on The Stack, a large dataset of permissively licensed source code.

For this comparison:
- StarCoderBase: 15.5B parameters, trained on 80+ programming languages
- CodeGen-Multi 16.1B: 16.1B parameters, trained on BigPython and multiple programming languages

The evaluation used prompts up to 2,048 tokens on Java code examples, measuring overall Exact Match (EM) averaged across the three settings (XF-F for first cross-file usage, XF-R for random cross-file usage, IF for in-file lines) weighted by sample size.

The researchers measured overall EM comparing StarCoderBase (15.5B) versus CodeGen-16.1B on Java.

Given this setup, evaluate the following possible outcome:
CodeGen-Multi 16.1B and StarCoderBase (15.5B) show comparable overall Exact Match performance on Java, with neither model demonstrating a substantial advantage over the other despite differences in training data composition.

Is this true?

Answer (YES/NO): NO